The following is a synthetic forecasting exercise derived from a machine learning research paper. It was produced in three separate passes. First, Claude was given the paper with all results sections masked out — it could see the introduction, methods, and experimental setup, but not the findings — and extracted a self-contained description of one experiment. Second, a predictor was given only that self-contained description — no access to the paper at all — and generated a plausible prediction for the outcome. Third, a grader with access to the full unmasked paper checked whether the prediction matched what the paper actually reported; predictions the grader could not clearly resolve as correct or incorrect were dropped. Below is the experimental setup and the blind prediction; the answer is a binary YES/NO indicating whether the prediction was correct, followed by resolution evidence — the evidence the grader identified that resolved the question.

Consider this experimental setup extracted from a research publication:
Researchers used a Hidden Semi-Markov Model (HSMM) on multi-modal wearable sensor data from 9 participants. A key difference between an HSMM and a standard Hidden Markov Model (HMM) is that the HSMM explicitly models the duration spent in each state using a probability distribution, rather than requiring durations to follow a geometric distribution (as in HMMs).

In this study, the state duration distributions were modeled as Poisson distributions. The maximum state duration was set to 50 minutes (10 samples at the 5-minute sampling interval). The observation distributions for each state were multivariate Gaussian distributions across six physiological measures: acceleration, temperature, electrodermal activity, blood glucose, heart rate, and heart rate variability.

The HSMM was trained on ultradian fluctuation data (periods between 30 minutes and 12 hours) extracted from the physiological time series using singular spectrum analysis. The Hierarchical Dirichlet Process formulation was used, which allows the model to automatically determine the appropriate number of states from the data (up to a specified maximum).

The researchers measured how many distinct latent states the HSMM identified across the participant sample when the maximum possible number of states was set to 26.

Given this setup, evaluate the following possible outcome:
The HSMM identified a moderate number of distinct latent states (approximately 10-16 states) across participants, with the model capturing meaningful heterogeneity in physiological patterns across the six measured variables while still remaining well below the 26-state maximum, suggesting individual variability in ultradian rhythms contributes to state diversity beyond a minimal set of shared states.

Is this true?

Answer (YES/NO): NO